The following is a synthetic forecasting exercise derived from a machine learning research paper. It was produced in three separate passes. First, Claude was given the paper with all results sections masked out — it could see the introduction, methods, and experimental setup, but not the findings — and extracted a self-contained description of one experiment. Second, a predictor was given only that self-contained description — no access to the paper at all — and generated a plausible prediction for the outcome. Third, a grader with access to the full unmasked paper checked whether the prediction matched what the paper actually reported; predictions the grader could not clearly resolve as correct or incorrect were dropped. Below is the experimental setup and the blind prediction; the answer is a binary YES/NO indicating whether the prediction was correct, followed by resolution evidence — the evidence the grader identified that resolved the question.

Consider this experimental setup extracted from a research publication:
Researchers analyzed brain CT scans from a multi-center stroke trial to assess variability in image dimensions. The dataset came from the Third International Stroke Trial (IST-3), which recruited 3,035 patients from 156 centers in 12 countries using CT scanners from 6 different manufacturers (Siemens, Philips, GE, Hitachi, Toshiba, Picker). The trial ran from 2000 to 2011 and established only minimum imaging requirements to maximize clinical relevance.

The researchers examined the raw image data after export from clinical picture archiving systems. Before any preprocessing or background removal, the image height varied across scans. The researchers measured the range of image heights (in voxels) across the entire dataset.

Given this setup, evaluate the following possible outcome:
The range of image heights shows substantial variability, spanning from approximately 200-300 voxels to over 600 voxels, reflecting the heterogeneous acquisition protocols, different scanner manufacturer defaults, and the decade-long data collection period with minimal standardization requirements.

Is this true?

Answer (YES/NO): NO